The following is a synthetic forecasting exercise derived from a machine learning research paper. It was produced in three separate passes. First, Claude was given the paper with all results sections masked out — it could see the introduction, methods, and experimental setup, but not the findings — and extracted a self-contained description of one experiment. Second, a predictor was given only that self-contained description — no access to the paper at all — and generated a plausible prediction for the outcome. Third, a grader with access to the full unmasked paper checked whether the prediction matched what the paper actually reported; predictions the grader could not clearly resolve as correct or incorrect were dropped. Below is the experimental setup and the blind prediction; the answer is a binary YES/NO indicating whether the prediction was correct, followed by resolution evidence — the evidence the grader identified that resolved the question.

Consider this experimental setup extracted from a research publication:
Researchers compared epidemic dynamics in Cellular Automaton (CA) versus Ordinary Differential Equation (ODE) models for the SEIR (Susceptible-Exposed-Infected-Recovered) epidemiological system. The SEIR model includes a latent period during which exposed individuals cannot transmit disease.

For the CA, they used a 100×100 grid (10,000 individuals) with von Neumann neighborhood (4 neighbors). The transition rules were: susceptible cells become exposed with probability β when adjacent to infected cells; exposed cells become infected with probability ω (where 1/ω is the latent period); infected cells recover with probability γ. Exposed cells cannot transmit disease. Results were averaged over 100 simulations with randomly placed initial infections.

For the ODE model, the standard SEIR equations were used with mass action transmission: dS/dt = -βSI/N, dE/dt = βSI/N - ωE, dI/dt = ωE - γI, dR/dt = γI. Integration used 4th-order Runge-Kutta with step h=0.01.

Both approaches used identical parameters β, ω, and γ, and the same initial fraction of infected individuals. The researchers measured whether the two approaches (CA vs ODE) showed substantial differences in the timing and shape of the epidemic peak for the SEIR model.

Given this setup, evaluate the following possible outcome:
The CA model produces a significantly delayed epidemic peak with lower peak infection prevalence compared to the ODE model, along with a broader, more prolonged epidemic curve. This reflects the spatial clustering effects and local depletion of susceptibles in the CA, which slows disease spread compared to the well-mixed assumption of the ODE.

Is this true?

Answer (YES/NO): NO